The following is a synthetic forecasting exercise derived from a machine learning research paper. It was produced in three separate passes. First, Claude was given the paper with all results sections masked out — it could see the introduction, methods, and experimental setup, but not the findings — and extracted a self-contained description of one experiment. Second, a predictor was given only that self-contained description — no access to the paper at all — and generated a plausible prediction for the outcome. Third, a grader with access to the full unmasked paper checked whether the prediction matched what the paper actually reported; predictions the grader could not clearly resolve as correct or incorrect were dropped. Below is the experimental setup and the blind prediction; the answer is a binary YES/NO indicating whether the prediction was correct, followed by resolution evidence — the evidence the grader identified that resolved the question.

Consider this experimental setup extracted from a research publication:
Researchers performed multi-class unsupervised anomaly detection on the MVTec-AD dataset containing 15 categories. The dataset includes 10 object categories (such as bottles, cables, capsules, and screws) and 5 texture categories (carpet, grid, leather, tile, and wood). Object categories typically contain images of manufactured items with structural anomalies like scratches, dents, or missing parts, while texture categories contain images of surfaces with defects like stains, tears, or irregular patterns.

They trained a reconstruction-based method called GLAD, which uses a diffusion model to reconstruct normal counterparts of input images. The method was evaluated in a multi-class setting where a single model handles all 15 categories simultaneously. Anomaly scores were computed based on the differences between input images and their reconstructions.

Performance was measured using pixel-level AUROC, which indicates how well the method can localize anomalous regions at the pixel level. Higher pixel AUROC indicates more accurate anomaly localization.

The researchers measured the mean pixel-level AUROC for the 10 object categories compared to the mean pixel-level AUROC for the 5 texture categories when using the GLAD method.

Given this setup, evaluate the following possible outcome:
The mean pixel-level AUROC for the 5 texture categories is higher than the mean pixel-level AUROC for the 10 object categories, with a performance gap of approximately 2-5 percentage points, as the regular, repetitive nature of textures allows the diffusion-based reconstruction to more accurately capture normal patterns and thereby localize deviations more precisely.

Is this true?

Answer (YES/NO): NO